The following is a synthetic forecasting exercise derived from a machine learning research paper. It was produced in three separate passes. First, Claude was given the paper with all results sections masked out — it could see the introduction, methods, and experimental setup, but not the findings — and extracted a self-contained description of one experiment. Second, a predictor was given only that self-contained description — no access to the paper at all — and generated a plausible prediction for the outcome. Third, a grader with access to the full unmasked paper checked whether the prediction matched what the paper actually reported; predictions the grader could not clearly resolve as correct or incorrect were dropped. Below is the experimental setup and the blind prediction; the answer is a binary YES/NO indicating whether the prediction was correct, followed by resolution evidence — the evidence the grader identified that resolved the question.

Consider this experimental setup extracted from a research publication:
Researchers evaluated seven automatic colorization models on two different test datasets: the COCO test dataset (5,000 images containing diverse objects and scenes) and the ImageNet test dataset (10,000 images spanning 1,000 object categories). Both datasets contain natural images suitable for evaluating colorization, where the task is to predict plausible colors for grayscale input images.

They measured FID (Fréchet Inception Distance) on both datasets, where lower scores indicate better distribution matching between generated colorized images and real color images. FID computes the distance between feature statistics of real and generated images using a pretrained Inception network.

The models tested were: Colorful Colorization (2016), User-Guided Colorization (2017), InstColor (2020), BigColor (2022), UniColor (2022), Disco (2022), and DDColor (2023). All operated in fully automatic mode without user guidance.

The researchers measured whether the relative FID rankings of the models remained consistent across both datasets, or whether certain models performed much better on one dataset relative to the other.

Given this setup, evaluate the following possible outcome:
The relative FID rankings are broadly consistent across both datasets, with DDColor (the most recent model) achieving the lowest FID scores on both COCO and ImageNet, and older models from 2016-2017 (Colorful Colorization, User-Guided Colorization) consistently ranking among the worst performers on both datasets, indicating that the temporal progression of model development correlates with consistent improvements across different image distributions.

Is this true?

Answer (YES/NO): NO